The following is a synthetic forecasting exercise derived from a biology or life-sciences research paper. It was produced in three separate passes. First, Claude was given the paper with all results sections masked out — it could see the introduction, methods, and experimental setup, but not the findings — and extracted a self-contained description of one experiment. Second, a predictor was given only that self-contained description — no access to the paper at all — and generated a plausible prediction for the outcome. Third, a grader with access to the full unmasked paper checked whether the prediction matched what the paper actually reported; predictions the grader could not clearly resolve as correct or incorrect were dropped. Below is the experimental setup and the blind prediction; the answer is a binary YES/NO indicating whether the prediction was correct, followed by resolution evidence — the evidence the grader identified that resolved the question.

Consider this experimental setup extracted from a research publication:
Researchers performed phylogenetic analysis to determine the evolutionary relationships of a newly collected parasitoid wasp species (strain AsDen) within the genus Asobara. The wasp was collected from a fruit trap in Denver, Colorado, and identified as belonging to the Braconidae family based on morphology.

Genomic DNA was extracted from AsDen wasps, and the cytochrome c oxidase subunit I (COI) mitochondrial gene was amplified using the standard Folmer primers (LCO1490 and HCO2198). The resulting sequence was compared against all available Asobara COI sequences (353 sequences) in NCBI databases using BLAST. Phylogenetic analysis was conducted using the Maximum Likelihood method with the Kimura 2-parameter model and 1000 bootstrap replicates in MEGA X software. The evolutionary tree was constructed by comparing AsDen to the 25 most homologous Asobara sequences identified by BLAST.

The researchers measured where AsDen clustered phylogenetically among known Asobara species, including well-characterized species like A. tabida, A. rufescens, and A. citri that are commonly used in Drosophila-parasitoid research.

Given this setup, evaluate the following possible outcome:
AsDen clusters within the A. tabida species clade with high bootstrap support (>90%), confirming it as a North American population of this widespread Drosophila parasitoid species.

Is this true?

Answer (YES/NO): NO